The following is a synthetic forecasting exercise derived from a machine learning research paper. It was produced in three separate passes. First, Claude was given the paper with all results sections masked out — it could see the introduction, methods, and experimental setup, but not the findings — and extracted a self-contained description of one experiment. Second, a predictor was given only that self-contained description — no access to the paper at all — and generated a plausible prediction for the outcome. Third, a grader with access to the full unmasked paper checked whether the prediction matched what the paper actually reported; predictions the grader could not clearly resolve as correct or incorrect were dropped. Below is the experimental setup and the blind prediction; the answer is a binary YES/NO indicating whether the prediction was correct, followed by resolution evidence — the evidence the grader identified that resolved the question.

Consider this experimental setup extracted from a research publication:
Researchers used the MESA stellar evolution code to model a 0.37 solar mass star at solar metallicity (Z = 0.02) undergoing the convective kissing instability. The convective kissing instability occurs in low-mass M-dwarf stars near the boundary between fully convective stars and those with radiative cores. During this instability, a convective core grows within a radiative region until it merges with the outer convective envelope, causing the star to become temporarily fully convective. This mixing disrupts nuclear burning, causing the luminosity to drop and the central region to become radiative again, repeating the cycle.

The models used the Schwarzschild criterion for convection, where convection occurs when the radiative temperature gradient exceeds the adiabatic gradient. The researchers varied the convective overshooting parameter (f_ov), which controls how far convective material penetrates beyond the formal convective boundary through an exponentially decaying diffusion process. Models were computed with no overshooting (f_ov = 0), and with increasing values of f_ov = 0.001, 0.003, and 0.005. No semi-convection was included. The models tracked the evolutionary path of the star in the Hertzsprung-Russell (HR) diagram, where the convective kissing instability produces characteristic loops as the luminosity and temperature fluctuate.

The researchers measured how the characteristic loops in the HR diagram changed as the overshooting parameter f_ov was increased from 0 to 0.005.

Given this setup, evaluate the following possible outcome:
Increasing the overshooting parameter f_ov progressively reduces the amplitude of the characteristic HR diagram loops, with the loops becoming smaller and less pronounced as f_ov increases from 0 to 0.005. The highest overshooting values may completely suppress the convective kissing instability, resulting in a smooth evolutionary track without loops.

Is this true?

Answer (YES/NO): YES